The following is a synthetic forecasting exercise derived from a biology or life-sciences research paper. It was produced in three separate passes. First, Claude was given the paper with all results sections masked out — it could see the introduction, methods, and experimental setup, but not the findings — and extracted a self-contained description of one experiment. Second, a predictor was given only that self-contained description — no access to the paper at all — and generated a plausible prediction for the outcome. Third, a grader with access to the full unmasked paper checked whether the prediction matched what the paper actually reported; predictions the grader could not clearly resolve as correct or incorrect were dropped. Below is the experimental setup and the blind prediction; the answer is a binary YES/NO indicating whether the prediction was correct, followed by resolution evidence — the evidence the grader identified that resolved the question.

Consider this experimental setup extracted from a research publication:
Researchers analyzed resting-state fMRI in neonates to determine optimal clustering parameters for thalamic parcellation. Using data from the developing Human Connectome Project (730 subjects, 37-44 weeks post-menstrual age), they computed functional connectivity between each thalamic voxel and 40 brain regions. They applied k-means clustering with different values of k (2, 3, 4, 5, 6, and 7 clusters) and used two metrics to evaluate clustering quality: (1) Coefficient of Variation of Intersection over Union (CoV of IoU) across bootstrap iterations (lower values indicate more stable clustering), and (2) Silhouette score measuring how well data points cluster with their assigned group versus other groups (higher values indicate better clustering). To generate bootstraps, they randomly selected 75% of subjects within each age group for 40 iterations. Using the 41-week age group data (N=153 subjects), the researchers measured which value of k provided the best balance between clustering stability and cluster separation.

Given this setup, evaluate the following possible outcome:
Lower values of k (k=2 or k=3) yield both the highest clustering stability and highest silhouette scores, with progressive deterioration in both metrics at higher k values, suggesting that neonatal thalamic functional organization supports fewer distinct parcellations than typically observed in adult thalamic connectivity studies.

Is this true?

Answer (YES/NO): NO